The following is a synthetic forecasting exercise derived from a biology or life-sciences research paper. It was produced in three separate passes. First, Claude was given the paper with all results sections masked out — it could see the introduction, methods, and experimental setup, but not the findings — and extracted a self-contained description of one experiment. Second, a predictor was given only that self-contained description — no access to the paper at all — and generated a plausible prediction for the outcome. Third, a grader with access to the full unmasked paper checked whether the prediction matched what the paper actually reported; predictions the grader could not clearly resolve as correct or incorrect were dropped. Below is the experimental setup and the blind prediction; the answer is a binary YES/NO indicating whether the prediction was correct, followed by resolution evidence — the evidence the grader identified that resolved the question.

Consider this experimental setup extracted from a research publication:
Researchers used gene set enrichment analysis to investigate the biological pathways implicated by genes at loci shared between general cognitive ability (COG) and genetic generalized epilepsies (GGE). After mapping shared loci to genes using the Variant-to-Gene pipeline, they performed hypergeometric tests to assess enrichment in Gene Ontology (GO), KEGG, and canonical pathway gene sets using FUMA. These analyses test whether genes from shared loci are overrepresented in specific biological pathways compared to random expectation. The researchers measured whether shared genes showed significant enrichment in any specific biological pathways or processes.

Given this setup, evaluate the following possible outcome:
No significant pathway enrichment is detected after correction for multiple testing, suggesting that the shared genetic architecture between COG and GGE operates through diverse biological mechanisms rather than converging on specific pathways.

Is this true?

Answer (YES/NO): YES